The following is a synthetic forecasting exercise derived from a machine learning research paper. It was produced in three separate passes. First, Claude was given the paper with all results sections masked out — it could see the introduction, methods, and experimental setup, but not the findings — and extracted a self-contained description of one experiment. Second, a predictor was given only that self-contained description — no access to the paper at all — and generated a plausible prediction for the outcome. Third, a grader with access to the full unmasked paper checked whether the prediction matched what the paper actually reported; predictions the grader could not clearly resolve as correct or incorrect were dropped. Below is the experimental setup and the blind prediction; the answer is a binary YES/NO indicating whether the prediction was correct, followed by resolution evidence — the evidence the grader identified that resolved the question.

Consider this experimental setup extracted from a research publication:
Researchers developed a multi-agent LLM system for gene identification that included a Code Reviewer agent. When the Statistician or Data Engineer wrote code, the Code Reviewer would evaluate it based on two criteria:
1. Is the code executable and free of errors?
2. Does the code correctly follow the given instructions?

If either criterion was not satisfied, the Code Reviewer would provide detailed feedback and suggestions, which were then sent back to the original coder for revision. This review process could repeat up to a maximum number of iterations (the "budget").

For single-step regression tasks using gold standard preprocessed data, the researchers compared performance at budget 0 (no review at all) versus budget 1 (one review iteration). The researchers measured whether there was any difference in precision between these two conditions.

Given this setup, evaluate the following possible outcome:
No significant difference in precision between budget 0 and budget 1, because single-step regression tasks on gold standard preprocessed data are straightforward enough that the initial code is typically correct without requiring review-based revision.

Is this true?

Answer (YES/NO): NO